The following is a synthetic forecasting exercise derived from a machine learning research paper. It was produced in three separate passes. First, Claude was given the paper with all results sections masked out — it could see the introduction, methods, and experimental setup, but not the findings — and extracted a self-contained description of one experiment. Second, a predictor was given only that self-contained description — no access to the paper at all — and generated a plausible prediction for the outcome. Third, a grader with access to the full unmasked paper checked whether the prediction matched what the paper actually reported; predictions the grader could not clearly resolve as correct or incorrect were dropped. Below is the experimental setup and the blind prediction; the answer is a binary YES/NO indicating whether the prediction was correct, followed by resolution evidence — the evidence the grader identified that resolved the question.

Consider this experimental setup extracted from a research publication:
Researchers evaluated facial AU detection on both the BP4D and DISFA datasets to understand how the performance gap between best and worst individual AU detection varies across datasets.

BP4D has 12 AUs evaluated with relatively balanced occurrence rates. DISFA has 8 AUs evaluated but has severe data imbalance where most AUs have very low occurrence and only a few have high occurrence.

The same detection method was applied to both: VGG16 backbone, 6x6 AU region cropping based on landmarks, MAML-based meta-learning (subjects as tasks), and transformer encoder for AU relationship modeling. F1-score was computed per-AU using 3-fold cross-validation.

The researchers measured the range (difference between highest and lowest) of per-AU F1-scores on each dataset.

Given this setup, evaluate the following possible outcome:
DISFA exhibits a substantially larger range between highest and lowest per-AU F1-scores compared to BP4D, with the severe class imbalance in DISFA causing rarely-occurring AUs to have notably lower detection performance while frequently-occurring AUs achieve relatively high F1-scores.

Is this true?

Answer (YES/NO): YES